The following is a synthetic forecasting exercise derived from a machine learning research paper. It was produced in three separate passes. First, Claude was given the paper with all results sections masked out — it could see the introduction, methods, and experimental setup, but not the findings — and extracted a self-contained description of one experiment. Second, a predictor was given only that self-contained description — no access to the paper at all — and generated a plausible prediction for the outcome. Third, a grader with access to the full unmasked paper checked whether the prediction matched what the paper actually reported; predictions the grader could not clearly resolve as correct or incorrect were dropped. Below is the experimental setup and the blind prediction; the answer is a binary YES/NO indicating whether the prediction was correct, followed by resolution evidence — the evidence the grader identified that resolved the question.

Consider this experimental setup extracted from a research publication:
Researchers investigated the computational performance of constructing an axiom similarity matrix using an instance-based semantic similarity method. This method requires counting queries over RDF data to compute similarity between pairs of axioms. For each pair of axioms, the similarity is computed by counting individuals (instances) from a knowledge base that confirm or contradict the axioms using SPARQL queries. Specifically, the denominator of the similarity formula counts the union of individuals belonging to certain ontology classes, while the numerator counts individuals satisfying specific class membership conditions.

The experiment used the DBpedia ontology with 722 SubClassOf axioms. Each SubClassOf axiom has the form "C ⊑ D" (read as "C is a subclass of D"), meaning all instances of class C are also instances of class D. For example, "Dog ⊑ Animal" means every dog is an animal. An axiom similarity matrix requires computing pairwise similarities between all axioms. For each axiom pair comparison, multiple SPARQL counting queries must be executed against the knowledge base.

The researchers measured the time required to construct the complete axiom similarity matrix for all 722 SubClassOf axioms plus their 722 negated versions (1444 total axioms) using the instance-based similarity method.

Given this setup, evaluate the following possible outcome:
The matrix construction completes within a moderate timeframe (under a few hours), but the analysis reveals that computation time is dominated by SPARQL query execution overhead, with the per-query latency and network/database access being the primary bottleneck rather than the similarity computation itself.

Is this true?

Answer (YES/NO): NO